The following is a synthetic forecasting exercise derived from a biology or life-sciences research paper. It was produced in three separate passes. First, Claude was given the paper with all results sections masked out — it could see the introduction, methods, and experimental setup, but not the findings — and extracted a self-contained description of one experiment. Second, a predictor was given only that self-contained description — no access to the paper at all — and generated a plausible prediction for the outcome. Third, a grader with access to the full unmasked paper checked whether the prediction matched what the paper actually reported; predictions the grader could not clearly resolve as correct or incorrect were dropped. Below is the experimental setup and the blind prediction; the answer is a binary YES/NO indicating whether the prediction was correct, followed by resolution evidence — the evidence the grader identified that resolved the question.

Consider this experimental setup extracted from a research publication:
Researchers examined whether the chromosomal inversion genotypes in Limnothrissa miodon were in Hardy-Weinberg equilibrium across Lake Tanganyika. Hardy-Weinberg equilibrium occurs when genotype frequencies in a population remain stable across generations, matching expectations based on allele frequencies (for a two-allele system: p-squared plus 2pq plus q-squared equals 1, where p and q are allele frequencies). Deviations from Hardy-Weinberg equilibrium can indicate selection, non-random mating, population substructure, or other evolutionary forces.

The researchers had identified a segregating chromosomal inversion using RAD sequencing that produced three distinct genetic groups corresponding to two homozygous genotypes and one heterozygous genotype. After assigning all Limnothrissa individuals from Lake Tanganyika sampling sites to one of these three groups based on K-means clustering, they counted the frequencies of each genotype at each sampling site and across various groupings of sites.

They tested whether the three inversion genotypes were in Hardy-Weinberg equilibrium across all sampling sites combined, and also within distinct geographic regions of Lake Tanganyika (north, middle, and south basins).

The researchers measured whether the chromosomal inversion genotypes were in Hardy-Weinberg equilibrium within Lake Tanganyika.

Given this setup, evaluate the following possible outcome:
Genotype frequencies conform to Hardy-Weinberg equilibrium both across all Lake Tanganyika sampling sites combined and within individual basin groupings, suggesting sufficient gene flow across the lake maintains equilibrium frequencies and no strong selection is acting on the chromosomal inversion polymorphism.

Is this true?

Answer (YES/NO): YES